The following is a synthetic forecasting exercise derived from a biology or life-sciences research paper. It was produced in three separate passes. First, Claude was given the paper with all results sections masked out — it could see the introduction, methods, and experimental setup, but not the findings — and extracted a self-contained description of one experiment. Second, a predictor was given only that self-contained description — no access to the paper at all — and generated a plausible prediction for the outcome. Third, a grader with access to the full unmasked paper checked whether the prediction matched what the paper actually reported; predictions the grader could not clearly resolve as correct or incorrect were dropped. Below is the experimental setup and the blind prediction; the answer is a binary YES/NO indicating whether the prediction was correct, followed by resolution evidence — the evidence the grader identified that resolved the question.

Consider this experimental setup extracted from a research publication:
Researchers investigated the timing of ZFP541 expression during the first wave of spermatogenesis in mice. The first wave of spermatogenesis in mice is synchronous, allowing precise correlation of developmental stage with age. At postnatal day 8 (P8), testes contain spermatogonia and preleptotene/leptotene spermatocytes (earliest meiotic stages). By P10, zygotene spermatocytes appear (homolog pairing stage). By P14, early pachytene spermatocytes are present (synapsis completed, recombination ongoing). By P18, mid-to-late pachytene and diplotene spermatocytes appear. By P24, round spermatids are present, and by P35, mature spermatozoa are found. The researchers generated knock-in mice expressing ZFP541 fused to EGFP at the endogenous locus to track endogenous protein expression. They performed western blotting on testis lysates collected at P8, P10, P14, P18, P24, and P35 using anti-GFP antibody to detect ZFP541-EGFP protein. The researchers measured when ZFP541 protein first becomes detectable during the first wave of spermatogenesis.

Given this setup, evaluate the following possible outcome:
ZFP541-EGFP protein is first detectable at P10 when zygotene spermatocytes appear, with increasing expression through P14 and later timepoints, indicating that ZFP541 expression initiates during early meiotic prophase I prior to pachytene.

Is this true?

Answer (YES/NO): YES